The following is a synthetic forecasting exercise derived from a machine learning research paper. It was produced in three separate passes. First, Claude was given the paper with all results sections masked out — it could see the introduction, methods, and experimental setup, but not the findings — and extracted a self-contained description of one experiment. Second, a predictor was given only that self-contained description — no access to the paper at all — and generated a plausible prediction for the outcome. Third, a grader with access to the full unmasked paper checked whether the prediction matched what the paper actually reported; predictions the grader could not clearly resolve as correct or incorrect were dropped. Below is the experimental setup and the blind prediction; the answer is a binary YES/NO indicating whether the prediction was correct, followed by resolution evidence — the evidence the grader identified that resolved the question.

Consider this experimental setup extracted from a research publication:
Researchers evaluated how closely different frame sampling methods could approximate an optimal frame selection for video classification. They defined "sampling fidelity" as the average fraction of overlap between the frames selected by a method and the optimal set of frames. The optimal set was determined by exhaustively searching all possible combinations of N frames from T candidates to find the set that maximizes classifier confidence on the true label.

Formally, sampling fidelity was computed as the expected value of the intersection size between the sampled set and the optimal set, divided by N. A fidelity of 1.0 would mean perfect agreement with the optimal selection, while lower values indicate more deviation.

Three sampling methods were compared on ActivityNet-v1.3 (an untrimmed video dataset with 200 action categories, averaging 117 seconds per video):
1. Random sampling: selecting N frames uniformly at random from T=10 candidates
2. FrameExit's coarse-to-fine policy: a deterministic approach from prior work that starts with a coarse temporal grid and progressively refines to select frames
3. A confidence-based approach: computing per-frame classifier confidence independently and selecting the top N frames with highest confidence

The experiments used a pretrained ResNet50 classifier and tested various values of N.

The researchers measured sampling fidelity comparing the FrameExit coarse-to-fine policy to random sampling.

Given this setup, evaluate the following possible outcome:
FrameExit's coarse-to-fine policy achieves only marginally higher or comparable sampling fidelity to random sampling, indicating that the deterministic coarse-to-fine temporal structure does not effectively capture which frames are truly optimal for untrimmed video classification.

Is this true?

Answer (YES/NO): YES